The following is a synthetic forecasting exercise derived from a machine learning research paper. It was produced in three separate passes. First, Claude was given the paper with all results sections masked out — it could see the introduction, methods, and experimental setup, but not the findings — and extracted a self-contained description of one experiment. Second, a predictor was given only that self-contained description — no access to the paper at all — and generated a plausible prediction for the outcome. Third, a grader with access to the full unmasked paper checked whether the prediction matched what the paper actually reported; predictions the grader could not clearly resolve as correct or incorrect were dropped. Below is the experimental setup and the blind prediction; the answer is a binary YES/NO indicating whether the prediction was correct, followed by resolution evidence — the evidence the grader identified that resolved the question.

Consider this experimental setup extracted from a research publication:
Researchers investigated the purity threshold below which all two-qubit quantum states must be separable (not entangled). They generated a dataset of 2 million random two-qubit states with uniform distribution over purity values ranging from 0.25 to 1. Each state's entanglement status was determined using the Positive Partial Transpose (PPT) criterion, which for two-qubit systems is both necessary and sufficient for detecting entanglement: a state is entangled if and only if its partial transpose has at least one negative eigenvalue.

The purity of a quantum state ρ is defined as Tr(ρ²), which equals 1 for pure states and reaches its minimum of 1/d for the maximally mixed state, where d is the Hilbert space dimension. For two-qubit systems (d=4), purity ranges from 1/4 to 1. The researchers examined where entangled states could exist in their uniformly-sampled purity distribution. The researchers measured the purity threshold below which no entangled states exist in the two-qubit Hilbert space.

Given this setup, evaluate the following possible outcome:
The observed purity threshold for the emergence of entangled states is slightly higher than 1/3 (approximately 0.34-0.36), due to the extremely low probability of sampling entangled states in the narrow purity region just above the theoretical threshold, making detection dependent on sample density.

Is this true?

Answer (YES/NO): NO